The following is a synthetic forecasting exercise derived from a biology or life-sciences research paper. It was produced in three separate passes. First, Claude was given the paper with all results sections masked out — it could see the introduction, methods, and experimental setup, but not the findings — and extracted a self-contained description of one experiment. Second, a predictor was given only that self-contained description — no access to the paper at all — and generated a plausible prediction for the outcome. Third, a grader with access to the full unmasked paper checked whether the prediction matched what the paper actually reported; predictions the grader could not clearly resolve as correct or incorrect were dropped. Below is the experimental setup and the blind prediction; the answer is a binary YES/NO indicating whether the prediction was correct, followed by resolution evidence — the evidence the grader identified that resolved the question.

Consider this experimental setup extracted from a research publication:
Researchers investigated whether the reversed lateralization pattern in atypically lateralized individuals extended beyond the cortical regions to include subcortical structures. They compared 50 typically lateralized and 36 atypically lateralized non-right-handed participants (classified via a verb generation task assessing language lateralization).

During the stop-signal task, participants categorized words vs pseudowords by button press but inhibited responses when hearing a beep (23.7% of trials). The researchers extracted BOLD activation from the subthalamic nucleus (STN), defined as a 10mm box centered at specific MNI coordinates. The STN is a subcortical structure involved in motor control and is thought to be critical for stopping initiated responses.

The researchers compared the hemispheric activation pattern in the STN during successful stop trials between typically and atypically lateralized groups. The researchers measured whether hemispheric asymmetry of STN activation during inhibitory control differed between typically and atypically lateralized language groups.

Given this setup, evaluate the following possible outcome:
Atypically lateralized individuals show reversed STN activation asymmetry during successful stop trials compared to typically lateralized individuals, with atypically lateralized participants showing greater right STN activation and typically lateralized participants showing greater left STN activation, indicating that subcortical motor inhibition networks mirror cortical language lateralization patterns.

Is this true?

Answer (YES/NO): NO